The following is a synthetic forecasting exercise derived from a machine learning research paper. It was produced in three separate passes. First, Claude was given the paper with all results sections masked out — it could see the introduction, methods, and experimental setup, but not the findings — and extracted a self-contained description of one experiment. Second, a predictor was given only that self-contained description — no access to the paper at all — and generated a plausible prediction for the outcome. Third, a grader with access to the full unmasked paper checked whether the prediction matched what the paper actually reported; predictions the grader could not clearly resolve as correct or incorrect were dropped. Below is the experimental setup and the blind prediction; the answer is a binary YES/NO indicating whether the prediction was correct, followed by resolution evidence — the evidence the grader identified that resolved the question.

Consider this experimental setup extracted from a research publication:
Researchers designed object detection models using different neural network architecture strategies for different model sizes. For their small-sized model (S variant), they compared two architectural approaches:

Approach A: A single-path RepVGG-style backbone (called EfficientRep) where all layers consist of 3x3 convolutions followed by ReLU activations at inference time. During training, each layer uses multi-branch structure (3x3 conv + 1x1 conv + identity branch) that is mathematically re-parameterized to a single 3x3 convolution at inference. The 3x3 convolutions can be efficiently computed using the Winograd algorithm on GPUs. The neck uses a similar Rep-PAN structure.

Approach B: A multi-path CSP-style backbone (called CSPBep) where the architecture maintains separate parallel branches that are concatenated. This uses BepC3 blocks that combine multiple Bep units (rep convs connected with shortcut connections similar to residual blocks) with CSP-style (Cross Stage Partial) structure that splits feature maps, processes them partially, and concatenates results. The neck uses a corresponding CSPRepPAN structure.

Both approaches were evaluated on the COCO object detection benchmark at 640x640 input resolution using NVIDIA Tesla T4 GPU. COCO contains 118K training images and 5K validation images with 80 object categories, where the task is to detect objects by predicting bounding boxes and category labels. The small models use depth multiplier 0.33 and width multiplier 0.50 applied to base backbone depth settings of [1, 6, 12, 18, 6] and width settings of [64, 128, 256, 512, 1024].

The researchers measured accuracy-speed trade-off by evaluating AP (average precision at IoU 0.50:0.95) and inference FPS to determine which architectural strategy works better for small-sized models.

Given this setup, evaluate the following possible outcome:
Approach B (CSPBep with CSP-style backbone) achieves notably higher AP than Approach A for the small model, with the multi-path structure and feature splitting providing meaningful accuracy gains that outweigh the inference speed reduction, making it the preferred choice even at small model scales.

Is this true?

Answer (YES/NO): NO